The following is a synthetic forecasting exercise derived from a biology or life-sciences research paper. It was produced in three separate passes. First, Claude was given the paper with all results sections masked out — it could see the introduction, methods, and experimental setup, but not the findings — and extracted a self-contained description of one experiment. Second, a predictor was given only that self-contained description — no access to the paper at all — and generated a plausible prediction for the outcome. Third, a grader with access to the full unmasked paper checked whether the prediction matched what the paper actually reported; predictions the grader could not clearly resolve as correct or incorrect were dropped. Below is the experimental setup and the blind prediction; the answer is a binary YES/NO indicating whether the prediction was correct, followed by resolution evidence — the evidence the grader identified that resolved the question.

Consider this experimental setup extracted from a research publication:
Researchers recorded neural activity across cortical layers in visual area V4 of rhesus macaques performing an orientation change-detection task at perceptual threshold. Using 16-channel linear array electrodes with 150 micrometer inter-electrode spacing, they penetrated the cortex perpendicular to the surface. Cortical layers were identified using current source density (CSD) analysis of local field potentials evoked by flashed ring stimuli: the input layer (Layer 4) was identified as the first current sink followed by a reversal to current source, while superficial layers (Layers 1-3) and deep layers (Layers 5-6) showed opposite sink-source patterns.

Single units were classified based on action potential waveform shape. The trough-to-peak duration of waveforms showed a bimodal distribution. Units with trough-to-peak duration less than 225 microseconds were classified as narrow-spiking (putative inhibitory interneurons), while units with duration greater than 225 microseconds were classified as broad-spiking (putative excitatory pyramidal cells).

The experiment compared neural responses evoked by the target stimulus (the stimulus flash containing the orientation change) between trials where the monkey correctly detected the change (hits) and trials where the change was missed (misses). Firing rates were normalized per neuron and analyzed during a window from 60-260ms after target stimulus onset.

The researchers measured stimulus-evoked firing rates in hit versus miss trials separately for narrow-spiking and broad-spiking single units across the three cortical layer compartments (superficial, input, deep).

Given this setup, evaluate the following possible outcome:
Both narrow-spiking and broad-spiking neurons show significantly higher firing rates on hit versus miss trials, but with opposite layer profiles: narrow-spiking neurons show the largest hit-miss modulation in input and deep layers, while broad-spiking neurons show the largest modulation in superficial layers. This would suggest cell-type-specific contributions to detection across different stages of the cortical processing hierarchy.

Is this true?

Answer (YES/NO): NO